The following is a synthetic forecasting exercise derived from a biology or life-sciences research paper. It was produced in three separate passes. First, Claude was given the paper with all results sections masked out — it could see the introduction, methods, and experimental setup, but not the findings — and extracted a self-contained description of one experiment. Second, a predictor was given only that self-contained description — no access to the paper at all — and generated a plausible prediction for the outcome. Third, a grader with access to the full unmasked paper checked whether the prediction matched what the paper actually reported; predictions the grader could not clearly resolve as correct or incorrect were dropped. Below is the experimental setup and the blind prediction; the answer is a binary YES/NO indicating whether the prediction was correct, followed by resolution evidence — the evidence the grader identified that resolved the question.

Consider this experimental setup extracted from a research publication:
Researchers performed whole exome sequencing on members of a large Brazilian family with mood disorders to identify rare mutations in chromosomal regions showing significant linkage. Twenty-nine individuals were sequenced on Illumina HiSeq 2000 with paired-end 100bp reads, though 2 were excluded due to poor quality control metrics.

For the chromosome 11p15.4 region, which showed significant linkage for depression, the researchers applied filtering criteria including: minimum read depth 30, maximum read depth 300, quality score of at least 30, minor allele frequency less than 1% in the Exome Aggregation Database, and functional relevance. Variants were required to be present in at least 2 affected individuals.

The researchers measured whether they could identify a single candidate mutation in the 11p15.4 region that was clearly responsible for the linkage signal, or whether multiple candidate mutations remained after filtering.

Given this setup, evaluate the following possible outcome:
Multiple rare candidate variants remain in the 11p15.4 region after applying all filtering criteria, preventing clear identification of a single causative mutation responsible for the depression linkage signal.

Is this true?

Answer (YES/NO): YES